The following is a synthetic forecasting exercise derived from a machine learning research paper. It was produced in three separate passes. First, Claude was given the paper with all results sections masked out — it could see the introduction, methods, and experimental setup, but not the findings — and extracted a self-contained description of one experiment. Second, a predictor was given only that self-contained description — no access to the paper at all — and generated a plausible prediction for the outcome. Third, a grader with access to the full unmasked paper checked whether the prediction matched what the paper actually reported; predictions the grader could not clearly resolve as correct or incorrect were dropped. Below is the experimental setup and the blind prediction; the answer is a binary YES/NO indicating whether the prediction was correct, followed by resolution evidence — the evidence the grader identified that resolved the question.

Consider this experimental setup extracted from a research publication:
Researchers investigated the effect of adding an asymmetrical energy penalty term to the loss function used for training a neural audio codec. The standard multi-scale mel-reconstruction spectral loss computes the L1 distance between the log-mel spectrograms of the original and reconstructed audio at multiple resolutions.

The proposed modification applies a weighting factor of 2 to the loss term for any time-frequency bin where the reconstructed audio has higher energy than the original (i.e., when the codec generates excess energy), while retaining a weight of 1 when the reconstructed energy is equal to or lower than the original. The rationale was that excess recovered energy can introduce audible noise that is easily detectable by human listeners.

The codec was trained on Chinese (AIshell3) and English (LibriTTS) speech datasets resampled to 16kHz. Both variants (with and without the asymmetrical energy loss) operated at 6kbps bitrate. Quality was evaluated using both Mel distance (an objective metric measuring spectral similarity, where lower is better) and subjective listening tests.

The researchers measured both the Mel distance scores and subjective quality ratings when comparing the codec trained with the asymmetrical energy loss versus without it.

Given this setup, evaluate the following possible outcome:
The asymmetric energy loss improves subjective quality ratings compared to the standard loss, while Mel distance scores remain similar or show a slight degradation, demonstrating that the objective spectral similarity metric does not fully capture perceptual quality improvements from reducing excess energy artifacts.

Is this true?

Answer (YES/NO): YES